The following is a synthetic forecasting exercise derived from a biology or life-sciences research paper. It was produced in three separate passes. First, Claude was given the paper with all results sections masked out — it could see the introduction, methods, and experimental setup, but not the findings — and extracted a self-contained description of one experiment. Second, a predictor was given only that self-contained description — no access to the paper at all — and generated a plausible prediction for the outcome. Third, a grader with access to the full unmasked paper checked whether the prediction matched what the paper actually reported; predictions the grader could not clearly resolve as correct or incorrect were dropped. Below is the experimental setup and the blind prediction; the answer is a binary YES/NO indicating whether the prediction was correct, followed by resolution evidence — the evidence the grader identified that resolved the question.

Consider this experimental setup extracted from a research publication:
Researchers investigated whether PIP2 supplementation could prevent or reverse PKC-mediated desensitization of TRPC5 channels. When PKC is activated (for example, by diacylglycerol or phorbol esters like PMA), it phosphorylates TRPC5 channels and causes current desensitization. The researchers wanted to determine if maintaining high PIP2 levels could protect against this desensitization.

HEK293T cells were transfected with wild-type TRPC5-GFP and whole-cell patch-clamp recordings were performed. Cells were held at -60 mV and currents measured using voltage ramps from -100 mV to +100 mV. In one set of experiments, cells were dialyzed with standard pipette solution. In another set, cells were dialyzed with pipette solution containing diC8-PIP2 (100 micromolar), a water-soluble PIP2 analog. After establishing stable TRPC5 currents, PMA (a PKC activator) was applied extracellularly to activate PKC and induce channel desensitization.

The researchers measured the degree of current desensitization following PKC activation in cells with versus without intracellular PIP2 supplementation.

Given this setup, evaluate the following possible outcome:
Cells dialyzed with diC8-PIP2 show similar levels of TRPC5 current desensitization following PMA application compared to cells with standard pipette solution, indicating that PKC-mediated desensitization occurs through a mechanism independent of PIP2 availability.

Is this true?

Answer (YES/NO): NO